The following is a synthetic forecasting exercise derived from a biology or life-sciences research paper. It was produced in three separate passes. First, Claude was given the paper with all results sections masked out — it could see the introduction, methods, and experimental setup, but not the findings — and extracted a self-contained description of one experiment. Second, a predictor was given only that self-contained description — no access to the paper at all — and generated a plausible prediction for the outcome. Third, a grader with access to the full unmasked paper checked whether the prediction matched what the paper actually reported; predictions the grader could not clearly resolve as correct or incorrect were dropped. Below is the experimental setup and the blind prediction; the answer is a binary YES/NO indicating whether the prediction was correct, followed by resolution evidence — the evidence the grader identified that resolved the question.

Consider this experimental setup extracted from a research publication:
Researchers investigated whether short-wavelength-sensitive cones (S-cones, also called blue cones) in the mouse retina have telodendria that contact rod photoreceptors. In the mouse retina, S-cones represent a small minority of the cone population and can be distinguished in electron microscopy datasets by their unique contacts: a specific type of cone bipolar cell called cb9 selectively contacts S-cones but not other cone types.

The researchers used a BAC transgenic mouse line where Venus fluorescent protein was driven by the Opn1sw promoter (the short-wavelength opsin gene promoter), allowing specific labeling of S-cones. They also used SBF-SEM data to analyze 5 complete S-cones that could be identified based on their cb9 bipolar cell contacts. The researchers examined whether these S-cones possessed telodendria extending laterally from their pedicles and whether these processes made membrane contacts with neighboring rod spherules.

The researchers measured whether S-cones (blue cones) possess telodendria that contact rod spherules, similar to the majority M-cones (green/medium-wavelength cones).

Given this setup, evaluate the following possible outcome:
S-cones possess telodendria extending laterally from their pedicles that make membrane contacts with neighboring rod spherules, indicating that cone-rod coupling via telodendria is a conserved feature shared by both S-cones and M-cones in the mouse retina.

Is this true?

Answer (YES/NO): YES